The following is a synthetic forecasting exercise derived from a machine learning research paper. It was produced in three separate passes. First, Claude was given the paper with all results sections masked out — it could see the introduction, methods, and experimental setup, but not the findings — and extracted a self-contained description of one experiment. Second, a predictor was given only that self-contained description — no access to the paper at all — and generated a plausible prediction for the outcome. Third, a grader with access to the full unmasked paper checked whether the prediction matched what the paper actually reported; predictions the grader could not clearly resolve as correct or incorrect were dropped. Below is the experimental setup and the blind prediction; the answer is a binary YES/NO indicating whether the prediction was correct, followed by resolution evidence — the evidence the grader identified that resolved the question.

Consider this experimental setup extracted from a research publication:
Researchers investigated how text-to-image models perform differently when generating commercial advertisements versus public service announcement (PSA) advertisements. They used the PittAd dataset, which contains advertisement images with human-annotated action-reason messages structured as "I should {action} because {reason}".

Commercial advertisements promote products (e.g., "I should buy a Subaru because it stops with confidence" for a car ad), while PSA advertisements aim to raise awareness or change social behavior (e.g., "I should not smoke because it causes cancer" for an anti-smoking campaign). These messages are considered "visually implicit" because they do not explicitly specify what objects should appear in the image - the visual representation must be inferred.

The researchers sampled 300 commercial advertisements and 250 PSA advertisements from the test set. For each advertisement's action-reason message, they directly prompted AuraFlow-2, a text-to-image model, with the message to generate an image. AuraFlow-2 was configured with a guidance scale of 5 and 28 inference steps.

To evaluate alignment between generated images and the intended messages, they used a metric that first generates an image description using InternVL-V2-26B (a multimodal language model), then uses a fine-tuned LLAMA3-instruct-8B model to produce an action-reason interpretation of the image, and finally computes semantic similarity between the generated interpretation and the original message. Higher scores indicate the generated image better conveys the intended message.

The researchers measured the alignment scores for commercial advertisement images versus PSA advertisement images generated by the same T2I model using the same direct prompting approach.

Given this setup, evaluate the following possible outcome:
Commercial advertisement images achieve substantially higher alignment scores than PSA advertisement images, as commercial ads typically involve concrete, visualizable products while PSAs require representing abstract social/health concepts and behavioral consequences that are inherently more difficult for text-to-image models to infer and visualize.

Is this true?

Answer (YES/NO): YES